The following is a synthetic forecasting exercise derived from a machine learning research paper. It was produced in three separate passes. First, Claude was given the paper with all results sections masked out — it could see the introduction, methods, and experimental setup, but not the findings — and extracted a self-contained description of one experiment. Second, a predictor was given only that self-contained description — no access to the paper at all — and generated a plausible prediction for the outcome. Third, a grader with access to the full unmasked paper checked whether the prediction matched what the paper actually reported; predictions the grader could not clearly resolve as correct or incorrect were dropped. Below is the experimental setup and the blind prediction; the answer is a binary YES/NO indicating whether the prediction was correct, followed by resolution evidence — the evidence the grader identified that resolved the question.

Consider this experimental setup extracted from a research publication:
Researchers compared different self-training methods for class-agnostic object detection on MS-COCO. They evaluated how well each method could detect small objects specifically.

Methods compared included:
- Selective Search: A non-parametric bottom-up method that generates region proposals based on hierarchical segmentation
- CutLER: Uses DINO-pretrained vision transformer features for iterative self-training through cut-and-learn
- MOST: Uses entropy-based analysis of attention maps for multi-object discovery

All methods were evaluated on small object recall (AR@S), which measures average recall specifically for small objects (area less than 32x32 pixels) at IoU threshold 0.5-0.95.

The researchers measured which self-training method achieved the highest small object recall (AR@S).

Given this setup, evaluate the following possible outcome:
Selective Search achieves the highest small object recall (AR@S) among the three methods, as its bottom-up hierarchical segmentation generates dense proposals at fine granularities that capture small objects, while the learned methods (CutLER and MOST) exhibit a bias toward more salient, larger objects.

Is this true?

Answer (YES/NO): NO